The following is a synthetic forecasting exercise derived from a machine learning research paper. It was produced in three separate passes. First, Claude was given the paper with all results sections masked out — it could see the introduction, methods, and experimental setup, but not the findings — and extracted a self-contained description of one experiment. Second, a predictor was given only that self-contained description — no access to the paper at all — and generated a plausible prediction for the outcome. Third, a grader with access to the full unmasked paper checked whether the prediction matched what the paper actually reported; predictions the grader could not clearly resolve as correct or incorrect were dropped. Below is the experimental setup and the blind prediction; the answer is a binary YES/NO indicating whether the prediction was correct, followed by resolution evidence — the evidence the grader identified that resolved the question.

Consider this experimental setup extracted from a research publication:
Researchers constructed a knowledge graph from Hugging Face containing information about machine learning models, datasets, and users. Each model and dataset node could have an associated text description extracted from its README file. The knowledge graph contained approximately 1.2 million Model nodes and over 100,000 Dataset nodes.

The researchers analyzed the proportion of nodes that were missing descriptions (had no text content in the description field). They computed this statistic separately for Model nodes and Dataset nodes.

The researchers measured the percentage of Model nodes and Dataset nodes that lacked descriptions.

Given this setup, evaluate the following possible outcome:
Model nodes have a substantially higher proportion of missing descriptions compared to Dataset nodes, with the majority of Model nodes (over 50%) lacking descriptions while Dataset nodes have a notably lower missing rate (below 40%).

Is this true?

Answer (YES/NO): YES